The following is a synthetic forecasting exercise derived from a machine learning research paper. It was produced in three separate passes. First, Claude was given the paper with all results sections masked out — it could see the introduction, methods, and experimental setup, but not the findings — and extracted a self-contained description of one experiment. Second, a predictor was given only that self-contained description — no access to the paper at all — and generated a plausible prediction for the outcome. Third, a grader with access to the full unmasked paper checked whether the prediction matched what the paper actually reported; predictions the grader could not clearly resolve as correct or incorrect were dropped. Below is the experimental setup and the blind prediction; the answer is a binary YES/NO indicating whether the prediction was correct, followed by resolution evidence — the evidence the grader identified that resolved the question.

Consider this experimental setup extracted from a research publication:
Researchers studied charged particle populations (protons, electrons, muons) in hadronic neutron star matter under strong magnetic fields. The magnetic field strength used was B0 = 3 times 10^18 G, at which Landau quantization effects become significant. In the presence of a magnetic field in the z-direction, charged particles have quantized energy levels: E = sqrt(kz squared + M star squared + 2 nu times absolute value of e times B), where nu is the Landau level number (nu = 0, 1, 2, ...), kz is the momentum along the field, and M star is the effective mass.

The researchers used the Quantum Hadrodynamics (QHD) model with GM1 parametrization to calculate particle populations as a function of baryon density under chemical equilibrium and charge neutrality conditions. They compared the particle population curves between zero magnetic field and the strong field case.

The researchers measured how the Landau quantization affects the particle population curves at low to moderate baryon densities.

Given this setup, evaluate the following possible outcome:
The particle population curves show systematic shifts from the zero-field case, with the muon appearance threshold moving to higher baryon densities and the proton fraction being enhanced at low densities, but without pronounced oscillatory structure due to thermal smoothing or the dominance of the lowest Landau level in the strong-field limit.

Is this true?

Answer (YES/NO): NO